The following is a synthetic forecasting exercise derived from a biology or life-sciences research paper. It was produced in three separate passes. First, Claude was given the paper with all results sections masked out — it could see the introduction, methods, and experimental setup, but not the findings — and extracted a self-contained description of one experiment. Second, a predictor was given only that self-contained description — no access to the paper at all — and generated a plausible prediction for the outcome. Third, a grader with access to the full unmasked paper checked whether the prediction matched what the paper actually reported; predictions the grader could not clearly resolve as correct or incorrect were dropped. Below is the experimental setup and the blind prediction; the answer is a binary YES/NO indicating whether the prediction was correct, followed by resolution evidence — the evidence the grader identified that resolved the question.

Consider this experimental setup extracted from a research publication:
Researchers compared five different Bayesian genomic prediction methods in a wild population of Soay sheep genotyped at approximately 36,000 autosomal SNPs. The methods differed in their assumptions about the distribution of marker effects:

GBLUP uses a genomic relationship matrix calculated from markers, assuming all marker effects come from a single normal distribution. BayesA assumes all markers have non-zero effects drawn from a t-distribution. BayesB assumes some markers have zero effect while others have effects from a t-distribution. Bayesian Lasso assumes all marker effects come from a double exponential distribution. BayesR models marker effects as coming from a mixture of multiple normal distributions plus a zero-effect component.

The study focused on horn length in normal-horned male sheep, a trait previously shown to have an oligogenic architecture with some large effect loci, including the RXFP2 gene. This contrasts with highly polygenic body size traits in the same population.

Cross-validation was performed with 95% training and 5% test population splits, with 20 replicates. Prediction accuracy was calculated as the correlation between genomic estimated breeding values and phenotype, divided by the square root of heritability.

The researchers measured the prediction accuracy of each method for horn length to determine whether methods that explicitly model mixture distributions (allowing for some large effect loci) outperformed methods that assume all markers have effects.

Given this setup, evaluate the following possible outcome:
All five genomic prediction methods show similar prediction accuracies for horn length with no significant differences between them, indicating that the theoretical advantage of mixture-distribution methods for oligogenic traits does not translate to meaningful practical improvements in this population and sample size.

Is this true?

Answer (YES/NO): NO